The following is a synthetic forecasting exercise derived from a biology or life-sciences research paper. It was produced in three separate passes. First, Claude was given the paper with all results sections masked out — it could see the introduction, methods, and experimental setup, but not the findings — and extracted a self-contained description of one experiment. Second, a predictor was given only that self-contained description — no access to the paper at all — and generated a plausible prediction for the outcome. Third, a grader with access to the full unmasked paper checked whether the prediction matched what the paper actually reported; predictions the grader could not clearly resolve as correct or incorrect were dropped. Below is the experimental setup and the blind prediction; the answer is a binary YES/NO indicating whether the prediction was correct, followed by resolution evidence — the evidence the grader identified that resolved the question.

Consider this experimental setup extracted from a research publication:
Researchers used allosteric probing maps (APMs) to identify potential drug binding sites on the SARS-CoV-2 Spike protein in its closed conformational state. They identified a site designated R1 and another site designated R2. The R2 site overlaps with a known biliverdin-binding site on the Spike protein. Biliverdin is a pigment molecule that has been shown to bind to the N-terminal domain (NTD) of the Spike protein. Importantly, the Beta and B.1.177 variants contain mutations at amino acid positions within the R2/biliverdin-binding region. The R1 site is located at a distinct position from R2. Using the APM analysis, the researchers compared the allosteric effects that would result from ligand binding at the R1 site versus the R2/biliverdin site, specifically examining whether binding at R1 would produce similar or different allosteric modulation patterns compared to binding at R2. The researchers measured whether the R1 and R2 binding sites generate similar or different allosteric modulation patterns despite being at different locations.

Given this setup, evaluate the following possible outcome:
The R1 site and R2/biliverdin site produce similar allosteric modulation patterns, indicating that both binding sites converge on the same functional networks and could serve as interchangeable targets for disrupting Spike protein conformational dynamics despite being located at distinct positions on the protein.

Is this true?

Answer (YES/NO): YES